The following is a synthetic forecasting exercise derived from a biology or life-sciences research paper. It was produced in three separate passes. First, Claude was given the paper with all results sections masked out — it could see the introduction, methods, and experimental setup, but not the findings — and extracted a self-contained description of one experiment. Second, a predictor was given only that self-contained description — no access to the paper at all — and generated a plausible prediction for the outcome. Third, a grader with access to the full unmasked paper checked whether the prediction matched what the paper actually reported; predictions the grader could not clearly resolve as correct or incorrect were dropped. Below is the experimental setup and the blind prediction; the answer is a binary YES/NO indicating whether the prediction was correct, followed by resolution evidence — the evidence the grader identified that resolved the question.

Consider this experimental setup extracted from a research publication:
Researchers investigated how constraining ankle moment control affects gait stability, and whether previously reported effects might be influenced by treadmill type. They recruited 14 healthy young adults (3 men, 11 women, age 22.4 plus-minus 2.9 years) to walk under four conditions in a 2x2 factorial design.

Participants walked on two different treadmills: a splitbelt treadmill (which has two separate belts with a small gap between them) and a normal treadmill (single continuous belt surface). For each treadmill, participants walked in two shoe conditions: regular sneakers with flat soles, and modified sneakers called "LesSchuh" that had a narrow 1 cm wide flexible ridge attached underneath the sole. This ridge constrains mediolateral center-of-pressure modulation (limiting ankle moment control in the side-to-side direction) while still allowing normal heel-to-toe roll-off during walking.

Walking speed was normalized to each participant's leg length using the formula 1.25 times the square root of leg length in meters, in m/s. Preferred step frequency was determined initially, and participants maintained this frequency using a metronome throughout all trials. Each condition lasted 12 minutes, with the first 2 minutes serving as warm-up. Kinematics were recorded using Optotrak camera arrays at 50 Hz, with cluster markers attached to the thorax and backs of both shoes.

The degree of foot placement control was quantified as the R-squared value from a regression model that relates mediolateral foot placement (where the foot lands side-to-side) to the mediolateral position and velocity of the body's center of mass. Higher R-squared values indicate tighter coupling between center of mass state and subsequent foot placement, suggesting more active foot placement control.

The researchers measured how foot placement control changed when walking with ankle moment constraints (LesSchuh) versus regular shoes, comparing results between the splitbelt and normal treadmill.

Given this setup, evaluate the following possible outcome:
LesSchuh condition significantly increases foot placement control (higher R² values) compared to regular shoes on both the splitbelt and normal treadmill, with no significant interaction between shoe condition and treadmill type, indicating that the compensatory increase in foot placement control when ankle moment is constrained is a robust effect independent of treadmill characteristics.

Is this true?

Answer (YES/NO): NO